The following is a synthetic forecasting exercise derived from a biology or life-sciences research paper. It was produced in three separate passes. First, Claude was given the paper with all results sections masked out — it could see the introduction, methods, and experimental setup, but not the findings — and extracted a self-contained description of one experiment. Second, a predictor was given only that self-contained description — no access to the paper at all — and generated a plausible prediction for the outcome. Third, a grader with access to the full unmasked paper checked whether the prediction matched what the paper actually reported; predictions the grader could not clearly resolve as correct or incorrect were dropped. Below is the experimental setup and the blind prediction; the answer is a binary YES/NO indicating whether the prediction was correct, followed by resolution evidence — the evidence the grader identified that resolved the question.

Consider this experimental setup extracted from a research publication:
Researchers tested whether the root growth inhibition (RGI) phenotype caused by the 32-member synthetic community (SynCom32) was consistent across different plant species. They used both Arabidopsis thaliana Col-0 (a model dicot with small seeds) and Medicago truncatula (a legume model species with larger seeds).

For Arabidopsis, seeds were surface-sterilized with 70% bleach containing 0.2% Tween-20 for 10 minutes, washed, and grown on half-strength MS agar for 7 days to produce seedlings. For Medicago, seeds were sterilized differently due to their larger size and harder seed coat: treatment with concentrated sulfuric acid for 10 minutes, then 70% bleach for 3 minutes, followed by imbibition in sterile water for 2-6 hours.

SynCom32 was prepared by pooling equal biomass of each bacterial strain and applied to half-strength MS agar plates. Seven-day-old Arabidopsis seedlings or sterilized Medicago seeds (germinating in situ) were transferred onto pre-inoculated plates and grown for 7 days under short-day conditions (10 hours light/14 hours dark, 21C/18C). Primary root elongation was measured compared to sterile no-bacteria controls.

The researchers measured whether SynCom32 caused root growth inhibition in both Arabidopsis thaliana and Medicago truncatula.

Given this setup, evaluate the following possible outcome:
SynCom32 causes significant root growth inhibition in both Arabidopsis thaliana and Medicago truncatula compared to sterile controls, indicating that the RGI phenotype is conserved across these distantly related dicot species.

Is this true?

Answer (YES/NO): YES